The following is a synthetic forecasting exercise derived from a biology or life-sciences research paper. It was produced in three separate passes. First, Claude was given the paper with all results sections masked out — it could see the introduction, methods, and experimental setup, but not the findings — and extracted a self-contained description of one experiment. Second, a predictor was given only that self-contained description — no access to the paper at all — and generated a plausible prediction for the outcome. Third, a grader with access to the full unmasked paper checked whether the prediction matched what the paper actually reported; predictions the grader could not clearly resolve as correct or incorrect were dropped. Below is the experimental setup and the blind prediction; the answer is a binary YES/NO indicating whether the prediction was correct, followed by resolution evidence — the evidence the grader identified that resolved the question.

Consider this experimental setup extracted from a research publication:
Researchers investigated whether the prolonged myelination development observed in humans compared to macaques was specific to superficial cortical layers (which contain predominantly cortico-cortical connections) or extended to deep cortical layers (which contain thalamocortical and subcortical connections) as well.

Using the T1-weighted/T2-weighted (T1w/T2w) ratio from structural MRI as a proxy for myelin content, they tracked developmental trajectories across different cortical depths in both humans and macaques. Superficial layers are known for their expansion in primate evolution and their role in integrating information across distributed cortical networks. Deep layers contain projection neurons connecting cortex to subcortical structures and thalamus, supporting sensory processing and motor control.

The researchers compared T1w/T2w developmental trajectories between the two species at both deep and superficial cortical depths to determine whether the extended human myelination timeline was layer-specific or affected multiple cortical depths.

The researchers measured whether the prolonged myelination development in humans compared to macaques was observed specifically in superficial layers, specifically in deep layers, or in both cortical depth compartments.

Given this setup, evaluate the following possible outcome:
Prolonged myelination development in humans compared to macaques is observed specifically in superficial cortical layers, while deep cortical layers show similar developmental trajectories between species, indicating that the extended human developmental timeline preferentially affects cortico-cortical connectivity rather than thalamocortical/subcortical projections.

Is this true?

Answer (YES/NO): NO